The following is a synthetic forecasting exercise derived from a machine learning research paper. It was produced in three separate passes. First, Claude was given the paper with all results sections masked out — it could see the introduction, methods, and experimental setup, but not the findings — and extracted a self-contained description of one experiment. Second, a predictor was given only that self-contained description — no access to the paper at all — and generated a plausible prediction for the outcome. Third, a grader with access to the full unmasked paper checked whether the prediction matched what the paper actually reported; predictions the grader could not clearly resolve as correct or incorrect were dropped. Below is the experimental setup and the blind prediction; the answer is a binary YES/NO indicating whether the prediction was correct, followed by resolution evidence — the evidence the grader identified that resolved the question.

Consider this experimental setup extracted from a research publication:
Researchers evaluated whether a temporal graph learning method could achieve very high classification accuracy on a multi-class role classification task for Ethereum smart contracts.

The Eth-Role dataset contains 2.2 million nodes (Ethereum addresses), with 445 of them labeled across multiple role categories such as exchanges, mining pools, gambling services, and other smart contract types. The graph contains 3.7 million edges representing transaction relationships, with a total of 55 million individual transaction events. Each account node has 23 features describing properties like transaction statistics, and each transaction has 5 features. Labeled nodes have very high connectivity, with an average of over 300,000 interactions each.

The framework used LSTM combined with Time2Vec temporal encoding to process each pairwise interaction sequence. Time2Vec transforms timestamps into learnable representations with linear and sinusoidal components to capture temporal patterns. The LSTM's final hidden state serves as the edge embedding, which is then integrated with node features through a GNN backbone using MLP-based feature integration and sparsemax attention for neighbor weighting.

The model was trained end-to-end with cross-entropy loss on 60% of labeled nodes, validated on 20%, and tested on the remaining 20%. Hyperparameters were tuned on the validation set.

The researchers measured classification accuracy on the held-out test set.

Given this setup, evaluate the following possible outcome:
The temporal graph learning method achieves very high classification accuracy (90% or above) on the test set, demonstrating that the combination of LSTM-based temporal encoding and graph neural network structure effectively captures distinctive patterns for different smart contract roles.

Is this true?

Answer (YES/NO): YES